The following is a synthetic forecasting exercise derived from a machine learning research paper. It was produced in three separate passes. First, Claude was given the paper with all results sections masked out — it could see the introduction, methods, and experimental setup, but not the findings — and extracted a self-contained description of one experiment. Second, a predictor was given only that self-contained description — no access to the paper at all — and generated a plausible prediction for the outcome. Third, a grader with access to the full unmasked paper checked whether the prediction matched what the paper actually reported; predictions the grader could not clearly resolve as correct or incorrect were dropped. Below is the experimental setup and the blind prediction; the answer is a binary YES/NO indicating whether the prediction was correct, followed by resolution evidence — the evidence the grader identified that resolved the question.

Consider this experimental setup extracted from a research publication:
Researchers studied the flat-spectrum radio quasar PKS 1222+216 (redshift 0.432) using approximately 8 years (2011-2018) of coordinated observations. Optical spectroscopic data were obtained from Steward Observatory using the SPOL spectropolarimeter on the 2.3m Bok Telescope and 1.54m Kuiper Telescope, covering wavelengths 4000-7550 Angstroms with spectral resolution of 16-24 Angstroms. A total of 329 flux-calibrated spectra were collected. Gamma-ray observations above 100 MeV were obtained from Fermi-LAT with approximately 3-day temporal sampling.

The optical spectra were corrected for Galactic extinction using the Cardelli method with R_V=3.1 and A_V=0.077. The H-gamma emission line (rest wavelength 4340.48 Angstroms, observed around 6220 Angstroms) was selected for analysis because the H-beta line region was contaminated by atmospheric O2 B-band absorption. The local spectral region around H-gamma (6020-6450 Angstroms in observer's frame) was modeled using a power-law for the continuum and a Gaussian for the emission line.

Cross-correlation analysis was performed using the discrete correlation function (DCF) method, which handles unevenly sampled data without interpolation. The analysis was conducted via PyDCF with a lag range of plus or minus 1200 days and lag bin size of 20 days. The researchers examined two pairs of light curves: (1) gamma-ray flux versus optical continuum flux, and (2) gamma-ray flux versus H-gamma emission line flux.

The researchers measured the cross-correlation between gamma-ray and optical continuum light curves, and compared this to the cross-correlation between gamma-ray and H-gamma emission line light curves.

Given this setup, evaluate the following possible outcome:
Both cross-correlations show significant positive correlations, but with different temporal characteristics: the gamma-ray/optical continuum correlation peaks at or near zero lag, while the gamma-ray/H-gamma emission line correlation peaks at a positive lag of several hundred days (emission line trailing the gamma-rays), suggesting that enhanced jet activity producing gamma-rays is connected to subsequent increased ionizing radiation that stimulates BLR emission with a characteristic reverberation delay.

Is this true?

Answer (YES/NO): NO